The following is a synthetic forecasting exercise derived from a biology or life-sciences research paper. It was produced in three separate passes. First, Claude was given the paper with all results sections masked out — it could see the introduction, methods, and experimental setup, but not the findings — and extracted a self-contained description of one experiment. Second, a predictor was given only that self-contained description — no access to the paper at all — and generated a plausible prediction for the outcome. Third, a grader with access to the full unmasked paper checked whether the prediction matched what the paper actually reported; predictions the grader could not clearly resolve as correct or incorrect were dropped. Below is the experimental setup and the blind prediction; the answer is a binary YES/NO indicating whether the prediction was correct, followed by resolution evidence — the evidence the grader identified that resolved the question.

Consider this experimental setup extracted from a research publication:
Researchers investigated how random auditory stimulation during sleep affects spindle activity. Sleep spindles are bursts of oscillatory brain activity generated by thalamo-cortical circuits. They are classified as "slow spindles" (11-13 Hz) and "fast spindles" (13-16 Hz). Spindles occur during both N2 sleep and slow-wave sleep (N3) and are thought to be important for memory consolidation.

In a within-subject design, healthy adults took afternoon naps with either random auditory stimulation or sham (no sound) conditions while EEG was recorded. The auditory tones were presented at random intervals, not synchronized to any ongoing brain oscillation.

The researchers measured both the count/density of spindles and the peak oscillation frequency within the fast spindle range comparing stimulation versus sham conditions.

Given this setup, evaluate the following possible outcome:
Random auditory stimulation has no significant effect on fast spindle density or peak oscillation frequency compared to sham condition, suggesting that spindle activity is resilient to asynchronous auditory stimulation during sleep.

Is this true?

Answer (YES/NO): NO